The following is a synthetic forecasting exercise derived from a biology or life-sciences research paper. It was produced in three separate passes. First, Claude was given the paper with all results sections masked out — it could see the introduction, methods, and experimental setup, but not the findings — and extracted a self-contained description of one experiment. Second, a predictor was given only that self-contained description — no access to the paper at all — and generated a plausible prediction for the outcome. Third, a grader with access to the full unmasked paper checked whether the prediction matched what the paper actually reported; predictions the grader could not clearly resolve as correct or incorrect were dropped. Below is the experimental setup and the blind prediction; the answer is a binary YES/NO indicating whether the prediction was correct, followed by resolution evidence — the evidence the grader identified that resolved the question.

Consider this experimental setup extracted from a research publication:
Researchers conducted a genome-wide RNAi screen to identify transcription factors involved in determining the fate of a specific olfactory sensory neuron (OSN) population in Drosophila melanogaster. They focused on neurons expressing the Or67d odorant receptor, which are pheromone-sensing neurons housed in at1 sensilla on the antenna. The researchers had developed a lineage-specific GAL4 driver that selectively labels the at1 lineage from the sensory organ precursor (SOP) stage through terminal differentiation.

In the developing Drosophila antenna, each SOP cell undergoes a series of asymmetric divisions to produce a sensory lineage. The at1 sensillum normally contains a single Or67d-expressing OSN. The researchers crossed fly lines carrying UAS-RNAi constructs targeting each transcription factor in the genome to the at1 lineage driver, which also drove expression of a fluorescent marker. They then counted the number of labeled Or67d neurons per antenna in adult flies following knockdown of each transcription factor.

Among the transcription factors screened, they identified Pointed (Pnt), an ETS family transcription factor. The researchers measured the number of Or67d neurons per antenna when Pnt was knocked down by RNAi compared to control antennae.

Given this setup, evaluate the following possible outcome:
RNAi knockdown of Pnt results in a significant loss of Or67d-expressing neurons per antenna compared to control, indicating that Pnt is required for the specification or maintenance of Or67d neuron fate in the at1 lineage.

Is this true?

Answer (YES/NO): NO